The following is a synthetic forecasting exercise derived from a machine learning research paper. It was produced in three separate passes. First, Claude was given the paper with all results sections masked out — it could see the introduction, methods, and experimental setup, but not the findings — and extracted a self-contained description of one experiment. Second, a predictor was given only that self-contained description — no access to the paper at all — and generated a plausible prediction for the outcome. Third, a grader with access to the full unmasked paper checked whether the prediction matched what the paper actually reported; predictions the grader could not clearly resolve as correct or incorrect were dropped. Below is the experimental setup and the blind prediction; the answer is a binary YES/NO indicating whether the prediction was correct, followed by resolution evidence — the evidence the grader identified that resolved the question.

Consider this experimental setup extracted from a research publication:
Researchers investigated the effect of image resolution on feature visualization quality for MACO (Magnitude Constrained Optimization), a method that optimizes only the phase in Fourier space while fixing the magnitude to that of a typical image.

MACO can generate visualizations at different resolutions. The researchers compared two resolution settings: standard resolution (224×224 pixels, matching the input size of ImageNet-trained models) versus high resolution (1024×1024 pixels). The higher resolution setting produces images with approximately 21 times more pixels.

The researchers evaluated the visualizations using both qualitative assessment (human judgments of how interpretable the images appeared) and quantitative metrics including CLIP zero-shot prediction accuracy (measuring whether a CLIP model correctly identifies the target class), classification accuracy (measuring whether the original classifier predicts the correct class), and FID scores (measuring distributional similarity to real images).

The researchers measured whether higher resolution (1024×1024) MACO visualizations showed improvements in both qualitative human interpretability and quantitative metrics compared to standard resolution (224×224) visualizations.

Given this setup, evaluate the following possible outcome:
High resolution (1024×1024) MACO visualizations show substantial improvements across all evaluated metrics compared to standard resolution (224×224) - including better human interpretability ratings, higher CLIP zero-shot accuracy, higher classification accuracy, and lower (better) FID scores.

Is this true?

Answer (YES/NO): NO